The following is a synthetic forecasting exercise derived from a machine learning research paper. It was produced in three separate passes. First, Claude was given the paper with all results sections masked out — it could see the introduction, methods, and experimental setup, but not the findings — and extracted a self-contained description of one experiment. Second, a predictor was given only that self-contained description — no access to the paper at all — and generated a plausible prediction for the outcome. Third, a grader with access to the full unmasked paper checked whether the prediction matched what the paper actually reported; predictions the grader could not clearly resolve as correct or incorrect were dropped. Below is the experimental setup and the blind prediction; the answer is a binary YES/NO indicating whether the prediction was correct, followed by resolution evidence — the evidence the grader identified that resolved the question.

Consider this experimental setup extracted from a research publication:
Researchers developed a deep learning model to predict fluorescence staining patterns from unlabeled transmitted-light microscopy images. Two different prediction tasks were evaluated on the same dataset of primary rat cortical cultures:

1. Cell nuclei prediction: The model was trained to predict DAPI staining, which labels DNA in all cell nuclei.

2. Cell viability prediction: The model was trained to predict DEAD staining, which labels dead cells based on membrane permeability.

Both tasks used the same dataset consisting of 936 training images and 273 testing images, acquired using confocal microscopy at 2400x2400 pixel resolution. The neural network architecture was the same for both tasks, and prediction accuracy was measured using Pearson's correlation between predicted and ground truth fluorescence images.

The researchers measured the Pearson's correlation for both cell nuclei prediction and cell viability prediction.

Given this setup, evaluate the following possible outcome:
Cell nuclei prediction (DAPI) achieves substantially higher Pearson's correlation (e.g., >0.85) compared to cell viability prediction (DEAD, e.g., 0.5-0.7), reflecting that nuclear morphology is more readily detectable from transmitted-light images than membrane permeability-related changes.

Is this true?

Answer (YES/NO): NO